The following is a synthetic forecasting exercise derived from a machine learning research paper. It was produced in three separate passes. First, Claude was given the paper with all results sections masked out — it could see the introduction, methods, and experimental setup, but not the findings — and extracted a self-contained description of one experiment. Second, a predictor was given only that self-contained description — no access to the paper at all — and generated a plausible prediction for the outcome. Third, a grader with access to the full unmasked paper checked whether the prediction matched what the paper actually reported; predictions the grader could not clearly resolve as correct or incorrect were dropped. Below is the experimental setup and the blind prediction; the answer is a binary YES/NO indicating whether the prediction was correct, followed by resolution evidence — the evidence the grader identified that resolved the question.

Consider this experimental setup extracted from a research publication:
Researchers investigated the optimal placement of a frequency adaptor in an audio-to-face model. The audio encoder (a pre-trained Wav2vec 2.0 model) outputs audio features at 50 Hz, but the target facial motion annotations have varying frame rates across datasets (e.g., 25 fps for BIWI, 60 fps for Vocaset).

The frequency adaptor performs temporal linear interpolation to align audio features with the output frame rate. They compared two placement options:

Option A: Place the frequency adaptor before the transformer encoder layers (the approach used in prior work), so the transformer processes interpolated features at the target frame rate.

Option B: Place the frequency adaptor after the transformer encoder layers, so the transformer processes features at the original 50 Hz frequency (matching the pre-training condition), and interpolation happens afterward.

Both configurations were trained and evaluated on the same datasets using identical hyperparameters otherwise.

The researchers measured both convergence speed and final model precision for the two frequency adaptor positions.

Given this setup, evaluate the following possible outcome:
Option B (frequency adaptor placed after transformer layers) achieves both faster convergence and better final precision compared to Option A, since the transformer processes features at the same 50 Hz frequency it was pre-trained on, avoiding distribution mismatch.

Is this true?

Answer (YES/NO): YES